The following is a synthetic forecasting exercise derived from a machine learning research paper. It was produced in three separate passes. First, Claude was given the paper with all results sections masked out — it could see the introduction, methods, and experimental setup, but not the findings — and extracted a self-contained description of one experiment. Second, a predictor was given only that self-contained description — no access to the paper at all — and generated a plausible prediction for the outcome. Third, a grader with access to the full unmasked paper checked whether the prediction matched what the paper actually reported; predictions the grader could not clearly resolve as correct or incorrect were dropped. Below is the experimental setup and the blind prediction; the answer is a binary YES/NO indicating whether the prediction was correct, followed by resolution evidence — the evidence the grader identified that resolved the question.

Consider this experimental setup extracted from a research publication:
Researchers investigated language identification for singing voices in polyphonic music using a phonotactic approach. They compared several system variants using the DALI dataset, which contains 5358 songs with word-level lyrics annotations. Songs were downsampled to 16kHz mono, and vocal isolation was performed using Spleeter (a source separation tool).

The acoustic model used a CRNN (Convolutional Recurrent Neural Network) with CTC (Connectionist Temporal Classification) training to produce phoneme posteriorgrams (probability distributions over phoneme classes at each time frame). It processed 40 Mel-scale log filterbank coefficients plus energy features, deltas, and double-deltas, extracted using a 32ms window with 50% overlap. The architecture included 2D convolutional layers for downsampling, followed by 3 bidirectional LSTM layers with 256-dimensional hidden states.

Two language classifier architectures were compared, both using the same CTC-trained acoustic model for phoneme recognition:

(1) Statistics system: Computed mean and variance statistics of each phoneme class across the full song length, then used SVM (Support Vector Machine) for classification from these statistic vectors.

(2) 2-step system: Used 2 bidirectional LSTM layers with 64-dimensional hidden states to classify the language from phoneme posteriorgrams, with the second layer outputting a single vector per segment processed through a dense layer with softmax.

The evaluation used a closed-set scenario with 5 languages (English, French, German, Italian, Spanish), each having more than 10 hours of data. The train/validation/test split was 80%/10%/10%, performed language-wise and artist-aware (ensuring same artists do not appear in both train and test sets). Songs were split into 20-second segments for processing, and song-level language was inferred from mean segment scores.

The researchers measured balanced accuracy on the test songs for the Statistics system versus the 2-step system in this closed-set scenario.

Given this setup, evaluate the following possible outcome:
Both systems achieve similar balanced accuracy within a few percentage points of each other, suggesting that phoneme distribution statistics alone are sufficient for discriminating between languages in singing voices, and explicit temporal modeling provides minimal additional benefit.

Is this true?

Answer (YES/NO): YES